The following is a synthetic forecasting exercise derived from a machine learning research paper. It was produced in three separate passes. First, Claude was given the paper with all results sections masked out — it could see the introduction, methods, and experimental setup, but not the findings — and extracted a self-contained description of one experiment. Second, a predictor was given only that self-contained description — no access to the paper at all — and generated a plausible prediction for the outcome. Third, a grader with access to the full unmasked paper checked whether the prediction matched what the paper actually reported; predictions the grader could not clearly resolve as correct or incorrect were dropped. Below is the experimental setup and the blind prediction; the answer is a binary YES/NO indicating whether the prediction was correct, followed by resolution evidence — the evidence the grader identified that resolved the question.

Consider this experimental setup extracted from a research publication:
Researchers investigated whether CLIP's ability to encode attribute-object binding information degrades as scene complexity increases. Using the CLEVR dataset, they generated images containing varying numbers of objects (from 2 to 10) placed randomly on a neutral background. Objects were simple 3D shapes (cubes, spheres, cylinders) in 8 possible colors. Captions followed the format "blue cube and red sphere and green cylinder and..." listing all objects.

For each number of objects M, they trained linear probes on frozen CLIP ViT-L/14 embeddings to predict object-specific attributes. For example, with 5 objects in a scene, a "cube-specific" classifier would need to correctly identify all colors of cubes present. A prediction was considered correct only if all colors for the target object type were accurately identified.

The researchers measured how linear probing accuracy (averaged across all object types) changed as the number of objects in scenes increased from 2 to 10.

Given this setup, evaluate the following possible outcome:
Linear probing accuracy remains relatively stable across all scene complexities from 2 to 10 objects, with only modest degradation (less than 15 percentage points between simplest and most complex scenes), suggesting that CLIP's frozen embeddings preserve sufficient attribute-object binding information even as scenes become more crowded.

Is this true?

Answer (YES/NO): NO